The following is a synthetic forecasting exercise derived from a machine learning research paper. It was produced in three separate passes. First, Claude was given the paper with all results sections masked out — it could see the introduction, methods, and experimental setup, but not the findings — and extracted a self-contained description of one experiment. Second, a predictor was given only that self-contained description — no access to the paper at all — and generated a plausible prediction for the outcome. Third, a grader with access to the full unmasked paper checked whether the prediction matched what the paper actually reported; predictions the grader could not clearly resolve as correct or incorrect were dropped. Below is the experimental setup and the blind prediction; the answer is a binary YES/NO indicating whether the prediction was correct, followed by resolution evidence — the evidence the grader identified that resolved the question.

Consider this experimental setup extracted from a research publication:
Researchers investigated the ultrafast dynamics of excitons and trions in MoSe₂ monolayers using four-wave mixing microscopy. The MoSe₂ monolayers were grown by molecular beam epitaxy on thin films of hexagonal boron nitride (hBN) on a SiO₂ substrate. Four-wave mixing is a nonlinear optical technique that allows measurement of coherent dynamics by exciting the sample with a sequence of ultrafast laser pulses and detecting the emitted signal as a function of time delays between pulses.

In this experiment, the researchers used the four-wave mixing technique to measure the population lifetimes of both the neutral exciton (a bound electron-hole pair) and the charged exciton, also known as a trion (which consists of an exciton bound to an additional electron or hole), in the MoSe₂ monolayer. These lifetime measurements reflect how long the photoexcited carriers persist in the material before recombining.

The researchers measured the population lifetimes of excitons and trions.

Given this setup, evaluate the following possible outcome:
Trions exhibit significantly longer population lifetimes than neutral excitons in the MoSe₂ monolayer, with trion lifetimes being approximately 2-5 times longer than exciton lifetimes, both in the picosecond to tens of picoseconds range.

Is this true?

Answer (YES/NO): NO